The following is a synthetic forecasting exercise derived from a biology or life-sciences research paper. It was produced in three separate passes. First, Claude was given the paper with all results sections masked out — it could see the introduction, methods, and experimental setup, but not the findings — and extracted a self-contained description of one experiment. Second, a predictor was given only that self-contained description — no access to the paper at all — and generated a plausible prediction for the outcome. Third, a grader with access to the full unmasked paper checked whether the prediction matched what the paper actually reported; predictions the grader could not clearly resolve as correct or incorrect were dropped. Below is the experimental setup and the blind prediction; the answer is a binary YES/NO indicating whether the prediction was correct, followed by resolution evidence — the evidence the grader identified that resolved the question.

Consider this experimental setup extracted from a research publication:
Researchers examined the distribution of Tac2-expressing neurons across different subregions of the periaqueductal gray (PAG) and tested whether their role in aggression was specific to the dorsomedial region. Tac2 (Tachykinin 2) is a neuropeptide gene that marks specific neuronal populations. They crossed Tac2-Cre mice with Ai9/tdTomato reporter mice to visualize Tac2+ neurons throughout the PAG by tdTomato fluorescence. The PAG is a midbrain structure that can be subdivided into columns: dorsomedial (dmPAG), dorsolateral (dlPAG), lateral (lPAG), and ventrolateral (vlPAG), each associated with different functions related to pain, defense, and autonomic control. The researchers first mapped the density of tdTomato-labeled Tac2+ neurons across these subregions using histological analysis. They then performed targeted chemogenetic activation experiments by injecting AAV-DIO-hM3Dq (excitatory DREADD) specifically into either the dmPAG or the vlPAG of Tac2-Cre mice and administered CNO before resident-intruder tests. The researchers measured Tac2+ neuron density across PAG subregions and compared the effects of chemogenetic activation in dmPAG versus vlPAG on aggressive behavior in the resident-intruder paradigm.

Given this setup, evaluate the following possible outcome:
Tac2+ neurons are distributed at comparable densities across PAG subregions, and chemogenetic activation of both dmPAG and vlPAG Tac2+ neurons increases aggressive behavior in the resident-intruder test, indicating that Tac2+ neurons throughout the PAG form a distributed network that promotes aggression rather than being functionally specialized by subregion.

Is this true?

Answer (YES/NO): NO